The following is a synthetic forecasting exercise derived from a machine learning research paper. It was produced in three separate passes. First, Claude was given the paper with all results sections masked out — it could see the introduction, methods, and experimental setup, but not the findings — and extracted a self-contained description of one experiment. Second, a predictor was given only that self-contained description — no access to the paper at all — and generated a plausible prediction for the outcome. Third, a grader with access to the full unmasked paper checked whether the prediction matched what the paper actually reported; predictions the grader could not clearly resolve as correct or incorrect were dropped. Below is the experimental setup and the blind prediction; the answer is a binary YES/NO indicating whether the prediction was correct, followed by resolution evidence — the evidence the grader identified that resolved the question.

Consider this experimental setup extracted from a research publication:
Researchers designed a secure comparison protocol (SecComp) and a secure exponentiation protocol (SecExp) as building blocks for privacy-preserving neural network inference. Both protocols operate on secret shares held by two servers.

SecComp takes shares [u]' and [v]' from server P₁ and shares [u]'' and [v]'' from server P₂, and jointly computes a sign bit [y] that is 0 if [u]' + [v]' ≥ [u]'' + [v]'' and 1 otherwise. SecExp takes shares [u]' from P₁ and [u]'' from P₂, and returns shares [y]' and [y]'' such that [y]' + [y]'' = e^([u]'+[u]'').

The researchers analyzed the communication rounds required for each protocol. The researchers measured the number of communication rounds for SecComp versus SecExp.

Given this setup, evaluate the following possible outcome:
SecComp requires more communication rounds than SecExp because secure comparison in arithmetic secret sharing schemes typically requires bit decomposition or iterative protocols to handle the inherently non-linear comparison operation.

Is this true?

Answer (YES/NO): YES